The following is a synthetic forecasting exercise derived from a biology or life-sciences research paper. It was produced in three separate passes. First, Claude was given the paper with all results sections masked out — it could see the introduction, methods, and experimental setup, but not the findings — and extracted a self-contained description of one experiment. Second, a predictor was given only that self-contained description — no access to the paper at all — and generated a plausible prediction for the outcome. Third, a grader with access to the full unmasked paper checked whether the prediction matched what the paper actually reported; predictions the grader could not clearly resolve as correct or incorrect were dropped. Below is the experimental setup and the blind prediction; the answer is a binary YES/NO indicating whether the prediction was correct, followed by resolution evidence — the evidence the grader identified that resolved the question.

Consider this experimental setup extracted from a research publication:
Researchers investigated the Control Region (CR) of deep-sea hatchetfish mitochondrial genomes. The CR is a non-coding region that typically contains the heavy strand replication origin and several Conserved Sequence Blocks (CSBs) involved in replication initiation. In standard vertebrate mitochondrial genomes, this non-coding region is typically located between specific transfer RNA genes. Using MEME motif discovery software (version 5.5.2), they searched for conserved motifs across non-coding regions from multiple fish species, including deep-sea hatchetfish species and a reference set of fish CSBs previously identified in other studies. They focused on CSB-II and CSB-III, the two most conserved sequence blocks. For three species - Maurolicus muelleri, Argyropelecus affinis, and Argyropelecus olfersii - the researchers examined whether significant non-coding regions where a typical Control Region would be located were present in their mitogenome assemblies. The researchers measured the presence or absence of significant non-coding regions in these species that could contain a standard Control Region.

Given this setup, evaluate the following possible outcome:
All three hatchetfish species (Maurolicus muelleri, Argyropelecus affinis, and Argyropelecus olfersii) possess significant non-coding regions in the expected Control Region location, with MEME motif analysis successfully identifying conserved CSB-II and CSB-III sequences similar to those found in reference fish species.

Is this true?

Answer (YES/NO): NO